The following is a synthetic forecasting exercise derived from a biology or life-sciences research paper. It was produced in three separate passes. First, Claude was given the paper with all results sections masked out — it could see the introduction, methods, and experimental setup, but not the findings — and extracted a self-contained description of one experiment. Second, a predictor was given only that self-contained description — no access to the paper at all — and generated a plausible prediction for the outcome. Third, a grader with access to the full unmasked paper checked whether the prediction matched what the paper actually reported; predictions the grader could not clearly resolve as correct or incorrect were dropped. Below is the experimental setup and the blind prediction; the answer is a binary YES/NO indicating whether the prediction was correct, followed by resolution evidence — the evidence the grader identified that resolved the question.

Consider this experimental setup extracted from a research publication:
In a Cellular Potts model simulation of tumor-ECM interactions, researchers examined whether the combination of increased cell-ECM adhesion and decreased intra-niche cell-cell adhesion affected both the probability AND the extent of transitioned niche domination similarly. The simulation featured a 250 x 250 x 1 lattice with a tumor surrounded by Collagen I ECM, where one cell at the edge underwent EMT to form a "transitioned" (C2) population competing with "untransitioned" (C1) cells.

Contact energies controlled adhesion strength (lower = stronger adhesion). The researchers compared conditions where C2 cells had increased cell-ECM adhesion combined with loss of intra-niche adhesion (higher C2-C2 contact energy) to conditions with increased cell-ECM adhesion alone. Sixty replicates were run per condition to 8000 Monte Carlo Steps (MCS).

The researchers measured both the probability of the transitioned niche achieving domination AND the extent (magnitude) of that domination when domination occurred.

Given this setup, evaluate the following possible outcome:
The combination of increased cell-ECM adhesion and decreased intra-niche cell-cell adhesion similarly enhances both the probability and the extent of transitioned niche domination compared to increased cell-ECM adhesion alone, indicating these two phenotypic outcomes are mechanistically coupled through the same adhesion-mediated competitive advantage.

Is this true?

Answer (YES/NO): NO